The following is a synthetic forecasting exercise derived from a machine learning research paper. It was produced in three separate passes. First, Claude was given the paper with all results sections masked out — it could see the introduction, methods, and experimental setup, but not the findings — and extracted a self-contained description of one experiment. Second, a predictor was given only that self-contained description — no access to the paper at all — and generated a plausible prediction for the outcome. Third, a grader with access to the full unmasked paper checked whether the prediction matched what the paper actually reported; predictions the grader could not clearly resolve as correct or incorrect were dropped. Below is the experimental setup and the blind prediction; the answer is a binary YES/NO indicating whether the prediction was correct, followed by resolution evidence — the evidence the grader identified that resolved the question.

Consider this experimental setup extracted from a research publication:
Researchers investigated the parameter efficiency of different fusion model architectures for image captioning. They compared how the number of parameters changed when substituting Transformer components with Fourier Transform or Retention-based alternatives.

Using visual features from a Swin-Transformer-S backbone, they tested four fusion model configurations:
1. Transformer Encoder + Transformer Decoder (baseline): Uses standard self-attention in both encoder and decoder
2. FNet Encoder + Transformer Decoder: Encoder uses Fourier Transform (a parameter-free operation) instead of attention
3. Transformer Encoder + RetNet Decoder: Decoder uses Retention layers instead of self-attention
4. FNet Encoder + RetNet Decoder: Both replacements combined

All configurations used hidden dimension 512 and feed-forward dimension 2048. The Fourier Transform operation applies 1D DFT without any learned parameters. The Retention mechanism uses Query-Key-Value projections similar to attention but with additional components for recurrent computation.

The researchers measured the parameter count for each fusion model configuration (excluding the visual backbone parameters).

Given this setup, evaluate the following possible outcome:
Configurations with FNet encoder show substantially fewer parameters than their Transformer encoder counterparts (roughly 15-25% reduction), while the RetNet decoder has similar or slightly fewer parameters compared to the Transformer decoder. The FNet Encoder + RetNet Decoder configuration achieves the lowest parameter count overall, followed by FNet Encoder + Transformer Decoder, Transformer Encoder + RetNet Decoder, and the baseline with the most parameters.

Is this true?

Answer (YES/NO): NO